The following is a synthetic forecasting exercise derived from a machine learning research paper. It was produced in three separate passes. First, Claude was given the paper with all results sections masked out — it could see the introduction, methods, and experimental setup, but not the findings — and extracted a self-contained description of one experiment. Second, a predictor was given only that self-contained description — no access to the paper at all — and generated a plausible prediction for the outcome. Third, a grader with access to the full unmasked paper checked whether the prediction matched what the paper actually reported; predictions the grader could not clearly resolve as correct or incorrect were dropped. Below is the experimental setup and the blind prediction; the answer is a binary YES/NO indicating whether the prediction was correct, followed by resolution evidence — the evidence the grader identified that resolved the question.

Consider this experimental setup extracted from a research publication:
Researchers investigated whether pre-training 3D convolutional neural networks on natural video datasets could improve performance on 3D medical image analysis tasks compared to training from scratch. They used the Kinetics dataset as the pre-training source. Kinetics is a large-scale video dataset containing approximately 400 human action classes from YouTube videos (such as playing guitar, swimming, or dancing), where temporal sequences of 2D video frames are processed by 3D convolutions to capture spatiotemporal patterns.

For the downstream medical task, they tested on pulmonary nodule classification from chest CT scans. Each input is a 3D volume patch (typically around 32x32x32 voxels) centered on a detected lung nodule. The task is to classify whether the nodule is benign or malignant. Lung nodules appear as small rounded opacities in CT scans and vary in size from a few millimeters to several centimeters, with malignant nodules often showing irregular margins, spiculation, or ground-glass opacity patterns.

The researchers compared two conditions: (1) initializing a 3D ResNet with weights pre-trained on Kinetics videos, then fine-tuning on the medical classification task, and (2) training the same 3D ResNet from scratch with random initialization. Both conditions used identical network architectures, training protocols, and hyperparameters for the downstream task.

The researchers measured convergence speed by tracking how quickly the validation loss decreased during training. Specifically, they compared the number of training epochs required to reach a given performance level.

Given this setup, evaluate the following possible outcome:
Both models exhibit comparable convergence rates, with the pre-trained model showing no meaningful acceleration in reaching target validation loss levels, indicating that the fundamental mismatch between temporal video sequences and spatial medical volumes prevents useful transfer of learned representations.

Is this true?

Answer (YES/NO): NO